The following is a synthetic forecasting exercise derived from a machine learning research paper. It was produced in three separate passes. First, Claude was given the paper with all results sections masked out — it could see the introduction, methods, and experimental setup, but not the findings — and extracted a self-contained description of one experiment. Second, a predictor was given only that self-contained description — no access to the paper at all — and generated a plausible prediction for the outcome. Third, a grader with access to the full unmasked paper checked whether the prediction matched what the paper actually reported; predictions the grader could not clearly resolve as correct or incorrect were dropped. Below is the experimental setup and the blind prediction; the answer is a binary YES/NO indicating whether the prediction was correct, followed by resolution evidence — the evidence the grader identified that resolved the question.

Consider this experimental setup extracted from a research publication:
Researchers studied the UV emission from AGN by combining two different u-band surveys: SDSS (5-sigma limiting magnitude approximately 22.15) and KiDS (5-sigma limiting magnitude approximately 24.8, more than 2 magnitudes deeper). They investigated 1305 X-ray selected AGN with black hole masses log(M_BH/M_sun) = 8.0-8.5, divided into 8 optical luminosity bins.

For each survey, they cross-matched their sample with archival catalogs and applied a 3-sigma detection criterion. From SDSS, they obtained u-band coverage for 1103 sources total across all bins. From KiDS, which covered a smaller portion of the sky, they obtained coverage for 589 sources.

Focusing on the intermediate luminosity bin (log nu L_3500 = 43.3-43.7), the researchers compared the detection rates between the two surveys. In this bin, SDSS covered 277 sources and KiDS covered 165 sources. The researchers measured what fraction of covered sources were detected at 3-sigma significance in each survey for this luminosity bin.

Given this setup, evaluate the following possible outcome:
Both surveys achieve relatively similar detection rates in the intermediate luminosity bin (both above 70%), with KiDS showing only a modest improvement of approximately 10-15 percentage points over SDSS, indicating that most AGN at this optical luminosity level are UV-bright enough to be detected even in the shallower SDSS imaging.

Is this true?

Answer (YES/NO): NO